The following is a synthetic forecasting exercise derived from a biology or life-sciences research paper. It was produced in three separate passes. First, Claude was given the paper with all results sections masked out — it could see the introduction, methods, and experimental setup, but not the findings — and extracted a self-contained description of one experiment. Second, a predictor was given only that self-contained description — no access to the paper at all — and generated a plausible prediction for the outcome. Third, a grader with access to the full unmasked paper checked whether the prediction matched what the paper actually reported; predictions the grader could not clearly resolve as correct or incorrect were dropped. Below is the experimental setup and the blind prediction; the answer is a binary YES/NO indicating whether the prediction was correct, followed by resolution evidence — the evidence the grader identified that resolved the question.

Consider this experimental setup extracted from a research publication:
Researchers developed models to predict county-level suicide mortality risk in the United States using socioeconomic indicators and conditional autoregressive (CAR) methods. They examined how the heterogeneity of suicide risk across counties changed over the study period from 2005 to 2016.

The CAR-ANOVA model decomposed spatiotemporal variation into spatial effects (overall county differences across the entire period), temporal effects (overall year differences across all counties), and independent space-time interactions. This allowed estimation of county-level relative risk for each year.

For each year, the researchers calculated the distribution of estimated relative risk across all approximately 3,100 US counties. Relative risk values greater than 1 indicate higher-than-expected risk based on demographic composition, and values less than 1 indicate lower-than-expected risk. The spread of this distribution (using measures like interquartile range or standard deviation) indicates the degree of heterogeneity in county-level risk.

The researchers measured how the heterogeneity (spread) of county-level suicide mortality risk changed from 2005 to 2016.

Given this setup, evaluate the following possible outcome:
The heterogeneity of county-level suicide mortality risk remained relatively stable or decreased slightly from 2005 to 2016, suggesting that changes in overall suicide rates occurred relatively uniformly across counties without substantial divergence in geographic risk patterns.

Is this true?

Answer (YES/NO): NO